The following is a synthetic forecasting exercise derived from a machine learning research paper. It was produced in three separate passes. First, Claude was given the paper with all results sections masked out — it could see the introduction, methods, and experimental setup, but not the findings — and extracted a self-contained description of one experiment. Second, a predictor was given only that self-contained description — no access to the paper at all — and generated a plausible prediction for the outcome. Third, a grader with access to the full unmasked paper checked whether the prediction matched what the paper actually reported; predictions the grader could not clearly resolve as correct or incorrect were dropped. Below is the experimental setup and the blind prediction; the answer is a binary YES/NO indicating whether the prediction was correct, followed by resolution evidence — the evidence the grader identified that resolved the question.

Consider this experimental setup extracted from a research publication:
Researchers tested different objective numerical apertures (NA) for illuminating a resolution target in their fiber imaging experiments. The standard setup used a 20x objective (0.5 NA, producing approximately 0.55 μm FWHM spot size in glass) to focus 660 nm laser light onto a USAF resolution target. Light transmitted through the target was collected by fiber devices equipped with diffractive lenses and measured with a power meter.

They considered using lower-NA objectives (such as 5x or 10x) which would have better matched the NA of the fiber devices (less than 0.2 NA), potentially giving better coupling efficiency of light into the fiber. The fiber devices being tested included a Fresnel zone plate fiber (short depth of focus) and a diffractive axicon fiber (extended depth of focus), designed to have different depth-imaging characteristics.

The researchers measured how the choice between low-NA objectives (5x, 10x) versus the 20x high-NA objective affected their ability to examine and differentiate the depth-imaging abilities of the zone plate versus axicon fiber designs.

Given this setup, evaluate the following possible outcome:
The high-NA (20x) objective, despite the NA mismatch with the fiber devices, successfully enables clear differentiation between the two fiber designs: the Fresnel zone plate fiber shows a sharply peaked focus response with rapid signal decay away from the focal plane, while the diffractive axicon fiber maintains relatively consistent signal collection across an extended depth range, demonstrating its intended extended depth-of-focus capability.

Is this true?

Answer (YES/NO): YES